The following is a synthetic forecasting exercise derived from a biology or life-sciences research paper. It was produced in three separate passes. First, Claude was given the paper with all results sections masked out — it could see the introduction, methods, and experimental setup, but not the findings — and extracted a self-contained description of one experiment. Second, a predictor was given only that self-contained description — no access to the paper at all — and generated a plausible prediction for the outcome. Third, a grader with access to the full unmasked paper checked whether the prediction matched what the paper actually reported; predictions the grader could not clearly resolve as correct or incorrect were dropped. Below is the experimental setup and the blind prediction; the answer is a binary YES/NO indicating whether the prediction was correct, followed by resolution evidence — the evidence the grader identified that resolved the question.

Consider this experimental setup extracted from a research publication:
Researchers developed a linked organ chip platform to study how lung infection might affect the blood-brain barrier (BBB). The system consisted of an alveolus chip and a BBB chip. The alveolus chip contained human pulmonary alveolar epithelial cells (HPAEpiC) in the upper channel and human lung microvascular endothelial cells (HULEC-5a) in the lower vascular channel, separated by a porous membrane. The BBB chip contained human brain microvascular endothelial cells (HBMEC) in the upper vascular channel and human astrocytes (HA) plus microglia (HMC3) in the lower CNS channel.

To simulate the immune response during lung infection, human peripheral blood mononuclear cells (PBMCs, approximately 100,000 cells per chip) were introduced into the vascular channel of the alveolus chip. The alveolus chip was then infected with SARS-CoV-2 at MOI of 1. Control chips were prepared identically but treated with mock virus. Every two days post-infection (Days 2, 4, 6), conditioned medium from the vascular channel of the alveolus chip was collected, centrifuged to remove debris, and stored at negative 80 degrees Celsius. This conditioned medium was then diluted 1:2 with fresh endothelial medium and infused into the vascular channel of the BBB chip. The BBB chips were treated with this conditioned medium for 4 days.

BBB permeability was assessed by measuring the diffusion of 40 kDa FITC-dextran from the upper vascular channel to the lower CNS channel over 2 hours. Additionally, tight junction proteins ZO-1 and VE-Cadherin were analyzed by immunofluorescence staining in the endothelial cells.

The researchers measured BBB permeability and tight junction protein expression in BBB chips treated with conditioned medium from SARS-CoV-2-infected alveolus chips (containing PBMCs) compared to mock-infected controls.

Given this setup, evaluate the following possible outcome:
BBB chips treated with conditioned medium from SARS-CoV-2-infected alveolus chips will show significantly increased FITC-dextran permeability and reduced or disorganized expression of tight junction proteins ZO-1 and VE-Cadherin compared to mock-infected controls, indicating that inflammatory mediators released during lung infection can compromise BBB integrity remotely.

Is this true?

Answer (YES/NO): YES